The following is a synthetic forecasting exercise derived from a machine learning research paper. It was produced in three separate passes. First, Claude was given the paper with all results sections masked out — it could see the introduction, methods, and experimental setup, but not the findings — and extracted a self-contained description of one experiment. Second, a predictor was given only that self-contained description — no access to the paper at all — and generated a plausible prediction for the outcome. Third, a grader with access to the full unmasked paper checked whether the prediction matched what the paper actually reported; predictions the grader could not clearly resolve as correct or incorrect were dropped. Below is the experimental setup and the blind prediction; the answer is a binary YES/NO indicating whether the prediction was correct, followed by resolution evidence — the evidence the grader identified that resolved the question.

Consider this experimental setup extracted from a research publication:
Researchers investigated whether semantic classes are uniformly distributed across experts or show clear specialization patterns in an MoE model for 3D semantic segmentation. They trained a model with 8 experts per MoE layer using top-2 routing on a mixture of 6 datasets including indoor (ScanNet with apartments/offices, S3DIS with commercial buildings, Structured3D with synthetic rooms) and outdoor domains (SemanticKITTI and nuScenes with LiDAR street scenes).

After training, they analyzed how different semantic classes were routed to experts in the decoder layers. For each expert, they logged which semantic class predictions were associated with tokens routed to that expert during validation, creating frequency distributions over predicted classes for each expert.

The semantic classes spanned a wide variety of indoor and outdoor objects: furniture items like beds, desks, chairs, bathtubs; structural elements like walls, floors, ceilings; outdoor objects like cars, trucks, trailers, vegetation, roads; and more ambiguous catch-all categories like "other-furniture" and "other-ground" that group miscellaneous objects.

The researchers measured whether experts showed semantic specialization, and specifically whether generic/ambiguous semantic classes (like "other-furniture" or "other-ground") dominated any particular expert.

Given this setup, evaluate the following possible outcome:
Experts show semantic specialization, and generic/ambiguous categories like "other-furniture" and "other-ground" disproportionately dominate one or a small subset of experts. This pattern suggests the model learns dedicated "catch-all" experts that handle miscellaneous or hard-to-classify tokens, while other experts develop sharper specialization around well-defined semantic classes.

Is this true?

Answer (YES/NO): NO